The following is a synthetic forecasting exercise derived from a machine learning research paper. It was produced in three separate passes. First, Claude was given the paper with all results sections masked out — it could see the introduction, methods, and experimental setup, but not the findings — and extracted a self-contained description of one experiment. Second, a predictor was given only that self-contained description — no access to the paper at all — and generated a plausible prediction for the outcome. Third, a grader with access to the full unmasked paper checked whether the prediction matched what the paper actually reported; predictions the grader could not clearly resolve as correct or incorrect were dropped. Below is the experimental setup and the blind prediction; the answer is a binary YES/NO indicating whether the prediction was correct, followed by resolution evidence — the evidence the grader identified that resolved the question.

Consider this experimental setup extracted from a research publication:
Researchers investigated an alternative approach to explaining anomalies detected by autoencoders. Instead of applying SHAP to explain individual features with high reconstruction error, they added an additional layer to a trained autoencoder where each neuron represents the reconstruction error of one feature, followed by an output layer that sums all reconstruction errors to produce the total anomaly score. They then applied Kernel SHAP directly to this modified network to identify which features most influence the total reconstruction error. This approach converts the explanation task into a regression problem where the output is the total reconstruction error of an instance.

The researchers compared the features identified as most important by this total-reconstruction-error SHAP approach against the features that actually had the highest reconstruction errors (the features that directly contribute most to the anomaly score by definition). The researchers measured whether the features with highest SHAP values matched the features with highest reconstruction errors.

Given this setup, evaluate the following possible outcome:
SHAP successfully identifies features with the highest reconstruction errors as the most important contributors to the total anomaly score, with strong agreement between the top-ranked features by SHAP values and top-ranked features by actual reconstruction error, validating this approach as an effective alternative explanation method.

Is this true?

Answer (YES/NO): YES